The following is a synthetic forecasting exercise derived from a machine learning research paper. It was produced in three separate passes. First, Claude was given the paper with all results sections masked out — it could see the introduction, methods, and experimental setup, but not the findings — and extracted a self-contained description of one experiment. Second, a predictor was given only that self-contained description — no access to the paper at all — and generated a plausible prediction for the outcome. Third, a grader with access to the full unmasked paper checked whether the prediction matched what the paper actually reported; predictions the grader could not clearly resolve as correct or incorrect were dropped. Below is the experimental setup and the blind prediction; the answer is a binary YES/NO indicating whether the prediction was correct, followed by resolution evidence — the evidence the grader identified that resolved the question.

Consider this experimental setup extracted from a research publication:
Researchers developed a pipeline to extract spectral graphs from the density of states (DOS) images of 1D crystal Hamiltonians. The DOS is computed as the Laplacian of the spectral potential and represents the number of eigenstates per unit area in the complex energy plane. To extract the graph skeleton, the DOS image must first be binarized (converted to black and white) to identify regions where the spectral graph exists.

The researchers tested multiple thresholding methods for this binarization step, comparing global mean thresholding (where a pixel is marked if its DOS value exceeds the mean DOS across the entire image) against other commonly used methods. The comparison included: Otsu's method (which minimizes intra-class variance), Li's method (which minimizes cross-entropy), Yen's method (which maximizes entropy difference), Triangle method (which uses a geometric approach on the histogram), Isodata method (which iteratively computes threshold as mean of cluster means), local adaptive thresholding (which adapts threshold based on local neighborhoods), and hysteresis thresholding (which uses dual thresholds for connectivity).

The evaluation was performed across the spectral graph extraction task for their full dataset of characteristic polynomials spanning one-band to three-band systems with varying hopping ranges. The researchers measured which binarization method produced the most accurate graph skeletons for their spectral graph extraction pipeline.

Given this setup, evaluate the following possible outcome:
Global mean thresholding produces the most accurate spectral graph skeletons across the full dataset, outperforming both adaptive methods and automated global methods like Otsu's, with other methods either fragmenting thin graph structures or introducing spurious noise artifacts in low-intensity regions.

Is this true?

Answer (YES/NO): NO